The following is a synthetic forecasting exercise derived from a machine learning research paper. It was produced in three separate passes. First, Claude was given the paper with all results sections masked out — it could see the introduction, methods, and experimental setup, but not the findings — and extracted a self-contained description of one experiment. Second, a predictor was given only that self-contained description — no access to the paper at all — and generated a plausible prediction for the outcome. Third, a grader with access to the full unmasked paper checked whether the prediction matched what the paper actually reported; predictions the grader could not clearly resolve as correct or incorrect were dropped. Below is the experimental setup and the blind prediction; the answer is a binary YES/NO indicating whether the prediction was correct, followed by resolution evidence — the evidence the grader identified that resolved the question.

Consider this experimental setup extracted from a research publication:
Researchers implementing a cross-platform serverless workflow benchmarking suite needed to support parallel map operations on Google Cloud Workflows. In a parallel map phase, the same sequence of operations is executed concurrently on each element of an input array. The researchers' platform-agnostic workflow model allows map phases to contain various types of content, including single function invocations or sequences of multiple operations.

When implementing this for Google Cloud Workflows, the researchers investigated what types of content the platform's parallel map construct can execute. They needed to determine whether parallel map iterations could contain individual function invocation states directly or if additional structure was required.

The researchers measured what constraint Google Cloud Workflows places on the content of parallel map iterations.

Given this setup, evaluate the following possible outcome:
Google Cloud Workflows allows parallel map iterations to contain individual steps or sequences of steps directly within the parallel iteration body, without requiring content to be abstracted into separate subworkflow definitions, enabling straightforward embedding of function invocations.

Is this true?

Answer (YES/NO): NO